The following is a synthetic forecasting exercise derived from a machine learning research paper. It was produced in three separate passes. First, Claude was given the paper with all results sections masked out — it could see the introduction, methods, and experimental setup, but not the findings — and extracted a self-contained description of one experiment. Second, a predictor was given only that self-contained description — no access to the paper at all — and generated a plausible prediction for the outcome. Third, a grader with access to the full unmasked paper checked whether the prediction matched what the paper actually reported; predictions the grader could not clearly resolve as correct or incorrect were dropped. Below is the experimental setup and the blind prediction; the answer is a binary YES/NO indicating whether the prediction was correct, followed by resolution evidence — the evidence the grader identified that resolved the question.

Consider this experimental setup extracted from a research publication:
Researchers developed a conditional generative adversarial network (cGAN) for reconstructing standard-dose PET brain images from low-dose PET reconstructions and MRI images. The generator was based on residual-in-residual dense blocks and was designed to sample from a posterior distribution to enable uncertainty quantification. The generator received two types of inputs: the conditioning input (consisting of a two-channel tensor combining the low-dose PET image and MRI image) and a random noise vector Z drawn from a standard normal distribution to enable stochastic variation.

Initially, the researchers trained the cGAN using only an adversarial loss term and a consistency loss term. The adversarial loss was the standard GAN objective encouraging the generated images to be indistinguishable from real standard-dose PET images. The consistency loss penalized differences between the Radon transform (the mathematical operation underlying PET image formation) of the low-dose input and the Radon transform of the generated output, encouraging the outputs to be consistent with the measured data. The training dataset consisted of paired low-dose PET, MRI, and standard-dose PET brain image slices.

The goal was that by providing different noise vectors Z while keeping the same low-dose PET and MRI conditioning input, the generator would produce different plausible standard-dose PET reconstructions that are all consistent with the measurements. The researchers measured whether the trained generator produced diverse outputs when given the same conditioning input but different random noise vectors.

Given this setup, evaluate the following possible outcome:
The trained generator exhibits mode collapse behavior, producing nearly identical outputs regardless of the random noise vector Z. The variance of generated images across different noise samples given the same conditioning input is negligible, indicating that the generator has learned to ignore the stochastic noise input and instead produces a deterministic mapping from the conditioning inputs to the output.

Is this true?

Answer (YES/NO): YES